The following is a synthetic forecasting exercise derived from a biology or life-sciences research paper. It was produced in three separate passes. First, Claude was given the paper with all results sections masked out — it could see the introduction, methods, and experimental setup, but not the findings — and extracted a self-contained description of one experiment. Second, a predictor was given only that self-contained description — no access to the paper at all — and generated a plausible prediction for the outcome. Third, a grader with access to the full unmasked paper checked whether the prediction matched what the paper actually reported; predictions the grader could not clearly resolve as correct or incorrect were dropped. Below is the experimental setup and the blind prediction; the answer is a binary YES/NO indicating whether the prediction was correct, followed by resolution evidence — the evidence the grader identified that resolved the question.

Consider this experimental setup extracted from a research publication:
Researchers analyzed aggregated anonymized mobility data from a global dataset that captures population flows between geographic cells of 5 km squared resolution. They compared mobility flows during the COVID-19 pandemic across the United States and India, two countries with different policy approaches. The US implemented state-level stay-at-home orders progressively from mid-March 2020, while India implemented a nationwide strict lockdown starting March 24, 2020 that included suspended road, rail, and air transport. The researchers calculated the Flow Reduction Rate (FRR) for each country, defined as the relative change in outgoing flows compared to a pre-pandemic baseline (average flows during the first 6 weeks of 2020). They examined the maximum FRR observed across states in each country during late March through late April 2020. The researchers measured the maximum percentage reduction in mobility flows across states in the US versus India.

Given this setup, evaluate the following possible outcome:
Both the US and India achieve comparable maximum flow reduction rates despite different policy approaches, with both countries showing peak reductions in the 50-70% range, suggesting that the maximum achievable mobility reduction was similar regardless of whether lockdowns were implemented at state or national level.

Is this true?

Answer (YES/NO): NO